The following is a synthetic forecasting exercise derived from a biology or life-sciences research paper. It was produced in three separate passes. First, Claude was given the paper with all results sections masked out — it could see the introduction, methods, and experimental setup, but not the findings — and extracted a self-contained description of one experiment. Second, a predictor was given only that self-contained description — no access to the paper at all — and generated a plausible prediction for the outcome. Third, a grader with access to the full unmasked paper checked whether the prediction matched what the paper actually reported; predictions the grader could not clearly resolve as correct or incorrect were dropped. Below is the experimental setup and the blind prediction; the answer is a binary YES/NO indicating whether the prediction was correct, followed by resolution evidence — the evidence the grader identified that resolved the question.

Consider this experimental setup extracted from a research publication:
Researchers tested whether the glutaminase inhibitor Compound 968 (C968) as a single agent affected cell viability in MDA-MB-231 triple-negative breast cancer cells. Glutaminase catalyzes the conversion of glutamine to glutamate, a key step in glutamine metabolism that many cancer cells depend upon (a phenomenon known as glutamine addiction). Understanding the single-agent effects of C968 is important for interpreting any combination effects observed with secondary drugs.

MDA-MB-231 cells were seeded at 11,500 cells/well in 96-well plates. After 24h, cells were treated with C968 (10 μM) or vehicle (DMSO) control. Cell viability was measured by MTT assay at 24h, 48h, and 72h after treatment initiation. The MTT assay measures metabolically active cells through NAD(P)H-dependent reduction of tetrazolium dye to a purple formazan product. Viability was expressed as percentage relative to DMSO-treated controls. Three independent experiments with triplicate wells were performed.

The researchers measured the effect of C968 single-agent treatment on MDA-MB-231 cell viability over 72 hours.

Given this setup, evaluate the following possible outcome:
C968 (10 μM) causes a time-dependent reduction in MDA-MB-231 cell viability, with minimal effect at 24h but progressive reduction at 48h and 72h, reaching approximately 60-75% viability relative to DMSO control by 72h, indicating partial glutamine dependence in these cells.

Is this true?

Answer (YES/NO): NO